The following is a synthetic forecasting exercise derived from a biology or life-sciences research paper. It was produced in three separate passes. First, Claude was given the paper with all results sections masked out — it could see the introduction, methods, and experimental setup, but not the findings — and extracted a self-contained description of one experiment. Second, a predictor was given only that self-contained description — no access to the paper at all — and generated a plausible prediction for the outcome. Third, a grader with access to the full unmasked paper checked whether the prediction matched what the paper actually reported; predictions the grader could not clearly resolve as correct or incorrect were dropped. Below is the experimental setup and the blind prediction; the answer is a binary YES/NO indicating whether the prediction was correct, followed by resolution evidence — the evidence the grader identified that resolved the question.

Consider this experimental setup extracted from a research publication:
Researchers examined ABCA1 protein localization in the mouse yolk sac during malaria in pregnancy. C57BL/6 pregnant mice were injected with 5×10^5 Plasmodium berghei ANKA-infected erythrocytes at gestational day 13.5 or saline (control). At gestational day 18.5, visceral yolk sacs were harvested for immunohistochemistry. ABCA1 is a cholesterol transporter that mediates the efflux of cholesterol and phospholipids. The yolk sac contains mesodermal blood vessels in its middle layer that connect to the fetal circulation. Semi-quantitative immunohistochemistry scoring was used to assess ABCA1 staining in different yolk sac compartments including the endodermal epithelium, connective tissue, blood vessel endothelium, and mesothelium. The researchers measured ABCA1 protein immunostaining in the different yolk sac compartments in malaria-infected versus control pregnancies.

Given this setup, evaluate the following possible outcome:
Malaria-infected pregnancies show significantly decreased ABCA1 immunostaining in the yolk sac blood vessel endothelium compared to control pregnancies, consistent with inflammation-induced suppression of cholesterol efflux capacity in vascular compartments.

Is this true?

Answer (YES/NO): NO